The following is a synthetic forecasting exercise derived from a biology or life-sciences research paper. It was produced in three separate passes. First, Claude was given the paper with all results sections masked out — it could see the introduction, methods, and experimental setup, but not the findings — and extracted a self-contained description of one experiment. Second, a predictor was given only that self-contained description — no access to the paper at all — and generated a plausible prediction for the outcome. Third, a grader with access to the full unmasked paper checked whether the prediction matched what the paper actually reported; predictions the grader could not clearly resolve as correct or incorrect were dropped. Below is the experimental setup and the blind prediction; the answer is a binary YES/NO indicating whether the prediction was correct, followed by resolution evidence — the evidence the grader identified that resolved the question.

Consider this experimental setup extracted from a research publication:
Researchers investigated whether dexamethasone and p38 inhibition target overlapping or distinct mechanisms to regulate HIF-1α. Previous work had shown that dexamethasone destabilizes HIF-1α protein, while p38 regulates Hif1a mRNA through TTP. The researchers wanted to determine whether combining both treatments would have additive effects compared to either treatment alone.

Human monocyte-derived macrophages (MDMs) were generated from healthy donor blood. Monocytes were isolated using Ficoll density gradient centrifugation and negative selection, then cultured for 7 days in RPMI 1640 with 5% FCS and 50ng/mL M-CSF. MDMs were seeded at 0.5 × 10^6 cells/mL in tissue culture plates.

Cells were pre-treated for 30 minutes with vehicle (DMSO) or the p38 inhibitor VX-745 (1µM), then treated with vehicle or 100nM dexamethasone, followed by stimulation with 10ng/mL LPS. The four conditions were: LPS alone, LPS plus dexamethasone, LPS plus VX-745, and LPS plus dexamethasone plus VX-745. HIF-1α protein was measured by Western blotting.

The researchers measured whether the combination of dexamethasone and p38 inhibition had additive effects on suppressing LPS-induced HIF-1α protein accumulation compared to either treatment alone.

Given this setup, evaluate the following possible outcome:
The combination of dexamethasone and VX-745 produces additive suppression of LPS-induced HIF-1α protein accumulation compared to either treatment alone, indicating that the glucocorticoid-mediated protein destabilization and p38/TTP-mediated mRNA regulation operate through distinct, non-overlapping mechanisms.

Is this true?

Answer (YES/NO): YES